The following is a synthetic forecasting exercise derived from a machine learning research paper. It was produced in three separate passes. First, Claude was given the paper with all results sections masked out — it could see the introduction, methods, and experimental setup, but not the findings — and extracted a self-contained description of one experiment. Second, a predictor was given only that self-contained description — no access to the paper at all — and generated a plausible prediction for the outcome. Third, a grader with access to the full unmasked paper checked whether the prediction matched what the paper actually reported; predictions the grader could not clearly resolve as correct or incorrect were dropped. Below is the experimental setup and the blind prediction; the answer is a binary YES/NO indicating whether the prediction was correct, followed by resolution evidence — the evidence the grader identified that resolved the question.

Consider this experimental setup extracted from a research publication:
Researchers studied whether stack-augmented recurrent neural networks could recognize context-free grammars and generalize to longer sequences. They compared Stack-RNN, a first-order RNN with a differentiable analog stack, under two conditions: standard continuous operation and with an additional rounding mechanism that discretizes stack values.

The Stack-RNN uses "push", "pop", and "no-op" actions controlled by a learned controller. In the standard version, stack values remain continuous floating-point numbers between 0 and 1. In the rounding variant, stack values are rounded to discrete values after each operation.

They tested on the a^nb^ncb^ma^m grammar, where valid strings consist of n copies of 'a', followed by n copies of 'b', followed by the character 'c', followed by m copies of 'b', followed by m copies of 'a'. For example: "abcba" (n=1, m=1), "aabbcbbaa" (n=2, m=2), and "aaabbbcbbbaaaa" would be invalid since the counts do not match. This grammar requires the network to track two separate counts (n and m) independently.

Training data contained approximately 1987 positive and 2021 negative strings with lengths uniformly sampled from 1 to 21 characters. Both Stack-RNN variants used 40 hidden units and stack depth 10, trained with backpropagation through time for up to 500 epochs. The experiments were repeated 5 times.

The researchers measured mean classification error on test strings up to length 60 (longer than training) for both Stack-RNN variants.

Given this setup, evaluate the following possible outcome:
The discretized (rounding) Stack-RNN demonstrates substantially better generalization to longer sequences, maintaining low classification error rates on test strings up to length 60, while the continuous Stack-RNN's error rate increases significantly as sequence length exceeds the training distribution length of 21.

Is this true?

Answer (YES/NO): YES